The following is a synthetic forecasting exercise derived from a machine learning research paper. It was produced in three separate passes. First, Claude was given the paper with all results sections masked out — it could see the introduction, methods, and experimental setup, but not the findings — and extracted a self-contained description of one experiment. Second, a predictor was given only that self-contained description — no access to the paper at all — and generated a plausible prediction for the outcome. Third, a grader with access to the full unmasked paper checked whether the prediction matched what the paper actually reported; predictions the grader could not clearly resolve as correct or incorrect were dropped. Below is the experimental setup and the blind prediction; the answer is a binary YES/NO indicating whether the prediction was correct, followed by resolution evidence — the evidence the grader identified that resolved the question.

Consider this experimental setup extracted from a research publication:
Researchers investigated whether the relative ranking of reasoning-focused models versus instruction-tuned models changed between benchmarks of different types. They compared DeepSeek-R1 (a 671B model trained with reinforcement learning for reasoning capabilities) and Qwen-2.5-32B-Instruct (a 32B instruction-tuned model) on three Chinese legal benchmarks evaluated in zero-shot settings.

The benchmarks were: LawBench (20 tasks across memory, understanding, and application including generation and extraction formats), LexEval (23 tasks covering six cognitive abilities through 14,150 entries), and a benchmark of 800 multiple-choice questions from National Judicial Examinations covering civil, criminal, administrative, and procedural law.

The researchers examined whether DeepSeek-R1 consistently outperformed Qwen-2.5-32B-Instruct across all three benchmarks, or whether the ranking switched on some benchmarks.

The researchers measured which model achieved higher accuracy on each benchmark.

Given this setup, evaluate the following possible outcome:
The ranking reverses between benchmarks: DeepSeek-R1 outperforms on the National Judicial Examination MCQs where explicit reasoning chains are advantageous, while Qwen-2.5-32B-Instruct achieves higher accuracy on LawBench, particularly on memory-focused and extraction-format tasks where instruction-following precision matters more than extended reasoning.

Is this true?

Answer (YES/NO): NO